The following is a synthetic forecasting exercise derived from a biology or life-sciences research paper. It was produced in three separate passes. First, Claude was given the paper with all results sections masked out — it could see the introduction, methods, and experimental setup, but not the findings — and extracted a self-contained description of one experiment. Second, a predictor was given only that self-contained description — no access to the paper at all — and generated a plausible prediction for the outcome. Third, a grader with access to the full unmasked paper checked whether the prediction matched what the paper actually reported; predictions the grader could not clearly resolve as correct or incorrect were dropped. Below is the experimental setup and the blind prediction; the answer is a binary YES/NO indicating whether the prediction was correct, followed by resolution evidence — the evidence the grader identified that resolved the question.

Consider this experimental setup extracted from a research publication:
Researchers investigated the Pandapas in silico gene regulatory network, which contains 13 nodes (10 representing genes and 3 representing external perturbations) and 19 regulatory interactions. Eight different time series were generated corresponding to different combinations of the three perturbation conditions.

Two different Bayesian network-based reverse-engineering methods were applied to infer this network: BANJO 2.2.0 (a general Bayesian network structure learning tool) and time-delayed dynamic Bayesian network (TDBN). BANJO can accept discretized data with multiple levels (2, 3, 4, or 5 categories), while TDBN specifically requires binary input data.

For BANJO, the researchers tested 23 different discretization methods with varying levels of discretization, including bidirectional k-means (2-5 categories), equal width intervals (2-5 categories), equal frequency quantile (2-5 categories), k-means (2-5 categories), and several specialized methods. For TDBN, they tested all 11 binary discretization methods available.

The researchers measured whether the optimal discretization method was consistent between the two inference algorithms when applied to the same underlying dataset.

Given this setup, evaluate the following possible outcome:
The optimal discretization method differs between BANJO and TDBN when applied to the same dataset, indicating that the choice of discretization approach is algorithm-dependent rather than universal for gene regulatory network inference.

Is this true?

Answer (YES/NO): NO